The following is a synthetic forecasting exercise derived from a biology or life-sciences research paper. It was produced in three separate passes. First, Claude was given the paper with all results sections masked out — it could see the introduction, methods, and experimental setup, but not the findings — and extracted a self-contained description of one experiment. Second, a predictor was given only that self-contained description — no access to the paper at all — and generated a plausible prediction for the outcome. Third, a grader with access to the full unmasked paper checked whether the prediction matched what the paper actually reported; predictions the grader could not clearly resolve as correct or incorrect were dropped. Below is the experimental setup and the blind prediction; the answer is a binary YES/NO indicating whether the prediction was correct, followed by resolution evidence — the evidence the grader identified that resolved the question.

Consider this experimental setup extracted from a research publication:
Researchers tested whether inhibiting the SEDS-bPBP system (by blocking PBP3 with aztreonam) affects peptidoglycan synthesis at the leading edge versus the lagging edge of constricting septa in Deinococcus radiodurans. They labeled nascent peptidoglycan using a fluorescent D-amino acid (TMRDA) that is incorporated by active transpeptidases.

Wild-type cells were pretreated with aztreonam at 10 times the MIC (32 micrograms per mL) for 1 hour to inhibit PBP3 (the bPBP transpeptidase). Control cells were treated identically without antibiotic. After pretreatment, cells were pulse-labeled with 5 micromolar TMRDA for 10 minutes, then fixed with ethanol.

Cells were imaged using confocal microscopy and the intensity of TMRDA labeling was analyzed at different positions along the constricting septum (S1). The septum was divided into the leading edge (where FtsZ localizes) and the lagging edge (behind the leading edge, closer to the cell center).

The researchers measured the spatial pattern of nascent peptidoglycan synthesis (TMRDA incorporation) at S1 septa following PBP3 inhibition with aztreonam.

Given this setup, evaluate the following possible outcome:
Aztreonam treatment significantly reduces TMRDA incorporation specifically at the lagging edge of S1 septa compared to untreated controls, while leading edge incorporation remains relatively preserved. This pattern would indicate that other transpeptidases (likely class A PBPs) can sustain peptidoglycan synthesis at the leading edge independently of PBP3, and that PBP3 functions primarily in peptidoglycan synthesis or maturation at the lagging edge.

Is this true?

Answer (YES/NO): NO